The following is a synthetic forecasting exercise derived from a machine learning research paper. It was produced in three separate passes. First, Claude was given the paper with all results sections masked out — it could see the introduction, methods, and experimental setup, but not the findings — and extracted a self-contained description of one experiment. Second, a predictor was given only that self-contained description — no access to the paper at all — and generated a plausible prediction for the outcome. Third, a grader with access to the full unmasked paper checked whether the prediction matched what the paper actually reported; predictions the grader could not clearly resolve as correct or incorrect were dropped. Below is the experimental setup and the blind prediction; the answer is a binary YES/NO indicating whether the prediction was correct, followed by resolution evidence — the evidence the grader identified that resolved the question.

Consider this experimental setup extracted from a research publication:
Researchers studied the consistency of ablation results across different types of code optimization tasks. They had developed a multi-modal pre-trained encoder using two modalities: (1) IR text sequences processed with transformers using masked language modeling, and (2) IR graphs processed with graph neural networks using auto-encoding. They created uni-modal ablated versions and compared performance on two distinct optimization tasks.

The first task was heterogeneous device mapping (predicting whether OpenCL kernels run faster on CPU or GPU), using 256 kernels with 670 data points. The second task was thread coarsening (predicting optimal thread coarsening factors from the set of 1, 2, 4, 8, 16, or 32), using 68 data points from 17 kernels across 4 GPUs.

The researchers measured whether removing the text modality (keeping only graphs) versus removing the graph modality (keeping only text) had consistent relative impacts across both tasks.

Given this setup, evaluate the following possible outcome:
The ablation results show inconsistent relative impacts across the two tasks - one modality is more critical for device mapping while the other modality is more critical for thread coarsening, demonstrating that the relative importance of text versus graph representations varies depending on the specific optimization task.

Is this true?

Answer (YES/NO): YES